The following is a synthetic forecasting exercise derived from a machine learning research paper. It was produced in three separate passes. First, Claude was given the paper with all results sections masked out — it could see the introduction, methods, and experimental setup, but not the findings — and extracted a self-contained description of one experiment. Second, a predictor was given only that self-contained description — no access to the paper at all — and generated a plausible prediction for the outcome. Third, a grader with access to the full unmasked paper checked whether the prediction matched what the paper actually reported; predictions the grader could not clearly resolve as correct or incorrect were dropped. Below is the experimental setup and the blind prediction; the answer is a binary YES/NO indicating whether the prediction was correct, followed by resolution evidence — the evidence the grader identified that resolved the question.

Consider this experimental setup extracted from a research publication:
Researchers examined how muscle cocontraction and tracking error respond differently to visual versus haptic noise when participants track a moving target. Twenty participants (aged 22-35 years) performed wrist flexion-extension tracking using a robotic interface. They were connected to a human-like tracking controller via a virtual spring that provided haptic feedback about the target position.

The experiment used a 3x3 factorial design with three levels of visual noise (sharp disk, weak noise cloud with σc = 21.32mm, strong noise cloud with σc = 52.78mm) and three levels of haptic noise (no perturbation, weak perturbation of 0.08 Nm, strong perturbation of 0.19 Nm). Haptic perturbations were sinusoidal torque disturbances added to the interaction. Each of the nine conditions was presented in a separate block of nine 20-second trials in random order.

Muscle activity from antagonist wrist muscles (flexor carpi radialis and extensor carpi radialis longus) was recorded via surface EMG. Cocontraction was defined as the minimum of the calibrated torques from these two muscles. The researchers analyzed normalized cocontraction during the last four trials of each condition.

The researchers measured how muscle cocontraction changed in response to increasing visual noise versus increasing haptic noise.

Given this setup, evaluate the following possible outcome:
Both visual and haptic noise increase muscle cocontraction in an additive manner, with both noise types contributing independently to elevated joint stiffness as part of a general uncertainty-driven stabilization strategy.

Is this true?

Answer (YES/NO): NO